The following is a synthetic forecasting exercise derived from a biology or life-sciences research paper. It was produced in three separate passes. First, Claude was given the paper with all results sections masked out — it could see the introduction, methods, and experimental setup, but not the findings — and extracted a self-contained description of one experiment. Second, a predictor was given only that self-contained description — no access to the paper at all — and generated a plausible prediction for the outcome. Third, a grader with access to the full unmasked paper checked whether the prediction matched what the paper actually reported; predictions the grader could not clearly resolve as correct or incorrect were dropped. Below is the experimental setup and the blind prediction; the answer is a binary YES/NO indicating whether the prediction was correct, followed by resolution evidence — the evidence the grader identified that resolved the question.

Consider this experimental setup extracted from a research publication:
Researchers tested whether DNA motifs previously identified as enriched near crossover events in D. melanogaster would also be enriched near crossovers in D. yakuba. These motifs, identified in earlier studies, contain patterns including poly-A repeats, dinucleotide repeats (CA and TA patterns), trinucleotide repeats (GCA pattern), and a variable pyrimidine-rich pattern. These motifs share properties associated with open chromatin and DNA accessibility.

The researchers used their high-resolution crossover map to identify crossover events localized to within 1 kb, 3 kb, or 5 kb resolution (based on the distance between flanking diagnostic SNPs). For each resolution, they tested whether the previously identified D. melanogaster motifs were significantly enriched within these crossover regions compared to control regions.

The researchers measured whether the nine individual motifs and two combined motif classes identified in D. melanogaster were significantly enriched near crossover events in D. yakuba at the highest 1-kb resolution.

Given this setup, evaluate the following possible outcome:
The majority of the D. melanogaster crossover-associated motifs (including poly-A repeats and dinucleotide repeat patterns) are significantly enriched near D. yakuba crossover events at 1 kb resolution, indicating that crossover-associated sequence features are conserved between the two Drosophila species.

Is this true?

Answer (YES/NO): YES